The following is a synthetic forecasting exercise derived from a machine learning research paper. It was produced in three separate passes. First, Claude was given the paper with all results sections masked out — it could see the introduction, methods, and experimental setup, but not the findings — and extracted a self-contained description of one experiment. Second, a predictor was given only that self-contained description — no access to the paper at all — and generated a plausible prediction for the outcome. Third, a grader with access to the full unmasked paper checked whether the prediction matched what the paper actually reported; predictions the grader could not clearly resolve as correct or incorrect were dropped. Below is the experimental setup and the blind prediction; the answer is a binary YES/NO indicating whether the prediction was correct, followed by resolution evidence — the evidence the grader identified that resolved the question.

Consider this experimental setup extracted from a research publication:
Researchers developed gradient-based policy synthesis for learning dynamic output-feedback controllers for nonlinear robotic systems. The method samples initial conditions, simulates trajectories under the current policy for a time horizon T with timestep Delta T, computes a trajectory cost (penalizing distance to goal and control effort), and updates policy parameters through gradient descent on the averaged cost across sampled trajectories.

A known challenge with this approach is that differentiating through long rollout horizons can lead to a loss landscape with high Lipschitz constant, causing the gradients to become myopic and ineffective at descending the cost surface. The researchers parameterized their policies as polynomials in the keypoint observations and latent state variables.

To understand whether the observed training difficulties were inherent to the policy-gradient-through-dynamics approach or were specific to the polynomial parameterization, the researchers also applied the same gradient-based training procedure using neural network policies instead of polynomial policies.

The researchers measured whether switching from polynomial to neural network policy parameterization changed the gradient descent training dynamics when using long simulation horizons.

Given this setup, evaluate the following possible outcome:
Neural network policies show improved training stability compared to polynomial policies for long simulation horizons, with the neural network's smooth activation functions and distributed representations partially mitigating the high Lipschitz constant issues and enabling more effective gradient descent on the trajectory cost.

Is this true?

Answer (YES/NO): NO